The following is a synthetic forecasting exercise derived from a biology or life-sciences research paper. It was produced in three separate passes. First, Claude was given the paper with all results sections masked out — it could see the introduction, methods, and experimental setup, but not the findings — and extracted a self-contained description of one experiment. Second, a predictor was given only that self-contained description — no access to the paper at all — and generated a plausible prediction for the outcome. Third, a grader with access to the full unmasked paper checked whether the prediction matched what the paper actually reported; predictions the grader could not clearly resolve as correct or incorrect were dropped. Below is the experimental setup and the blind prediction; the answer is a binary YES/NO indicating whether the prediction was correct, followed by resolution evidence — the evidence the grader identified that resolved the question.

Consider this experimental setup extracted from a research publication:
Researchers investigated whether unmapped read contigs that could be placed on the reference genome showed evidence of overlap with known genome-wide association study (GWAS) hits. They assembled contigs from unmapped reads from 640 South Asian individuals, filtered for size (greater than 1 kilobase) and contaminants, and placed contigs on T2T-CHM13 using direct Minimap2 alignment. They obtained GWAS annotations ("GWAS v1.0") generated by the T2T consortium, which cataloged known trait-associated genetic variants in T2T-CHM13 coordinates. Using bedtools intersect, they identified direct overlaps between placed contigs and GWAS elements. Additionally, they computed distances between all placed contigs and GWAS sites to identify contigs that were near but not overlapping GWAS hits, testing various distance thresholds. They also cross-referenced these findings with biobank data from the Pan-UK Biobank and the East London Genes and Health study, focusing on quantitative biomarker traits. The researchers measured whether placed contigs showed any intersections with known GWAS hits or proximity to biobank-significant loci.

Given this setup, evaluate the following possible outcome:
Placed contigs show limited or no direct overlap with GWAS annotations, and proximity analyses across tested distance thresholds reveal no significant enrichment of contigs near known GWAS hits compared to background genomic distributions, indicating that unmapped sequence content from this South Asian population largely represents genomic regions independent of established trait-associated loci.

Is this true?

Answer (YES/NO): NO